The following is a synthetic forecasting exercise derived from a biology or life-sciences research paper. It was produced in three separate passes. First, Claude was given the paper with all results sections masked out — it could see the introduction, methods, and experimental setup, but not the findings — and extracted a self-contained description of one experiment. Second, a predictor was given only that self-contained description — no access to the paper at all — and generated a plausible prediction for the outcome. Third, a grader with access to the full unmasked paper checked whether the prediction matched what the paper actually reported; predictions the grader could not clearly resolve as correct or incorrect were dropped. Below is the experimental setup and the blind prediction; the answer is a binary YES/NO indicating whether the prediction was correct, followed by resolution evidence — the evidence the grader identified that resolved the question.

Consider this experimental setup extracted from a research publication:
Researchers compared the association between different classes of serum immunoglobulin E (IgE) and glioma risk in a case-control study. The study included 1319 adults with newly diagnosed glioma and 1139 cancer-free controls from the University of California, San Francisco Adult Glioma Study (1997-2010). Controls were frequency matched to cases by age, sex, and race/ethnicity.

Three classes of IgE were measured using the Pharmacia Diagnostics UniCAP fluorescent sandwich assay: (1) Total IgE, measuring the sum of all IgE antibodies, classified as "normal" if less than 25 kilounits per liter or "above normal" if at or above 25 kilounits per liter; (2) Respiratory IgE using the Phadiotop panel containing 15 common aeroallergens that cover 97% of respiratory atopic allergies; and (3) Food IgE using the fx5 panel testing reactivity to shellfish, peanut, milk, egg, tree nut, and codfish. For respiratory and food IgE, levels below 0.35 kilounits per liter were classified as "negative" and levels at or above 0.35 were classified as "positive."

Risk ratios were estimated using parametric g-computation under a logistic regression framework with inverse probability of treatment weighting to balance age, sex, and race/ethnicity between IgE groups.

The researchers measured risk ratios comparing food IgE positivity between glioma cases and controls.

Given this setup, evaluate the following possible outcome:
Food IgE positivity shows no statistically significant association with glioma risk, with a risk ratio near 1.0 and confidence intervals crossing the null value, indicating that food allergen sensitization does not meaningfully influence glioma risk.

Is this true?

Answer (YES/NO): NO